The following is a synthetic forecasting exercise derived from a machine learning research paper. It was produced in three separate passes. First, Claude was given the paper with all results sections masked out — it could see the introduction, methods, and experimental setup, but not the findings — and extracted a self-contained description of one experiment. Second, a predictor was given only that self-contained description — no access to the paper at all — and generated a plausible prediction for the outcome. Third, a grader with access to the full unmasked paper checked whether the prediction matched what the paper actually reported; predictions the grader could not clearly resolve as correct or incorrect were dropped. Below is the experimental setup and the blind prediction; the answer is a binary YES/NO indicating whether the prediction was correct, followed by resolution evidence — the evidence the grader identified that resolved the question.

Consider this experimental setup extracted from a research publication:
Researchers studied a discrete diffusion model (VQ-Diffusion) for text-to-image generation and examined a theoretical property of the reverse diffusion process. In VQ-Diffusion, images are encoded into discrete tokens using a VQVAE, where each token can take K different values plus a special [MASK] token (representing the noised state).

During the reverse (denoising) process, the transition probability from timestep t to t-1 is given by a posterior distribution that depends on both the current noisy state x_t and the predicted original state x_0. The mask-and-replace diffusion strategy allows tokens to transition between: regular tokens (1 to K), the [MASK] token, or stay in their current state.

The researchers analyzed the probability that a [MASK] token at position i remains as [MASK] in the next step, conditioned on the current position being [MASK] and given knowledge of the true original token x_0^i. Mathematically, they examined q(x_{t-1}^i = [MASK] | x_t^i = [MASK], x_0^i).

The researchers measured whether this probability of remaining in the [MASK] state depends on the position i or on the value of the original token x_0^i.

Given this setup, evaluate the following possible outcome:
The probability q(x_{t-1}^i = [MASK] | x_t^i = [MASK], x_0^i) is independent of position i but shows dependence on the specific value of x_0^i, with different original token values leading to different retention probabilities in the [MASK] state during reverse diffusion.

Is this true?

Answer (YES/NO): NO